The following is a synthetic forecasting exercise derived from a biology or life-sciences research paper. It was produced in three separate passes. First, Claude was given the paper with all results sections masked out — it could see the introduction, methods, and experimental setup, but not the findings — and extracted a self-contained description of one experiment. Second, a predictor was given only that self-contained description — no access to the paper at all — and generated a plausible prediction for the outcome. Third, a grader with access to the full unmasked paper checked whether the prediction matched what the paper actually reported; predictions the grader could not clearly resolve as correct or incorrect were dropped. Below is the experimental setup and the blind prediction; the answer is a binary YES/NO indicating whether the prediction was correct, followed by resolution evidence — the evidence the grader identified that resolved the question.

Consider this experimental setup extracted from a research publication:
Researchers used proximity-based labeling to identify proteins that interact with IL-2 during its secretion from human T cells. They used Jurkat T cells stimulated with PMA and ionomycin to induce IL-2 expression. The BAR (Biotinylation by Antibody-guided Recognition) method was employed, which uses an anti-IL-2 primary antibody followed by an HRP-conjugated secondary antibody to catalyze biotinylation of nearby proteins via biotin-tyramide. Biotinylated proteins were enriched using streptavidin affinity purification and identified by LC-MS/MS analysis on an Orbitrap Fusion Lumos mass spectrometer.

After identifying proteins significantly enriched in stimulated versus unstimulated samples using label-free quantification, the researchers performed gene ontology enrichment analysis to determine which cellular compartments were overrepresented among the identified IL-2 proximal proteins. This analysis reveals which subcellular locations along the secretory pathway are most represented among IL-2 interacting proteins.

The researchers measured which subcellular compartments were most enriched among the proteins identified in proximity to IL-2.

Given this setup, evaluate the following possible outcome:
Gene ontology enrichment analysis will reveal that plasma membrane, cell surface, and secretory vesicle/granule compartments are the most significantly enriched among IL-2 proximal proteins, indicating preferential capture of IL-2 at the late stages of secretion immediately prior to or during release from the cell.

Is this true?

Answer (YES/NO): NO